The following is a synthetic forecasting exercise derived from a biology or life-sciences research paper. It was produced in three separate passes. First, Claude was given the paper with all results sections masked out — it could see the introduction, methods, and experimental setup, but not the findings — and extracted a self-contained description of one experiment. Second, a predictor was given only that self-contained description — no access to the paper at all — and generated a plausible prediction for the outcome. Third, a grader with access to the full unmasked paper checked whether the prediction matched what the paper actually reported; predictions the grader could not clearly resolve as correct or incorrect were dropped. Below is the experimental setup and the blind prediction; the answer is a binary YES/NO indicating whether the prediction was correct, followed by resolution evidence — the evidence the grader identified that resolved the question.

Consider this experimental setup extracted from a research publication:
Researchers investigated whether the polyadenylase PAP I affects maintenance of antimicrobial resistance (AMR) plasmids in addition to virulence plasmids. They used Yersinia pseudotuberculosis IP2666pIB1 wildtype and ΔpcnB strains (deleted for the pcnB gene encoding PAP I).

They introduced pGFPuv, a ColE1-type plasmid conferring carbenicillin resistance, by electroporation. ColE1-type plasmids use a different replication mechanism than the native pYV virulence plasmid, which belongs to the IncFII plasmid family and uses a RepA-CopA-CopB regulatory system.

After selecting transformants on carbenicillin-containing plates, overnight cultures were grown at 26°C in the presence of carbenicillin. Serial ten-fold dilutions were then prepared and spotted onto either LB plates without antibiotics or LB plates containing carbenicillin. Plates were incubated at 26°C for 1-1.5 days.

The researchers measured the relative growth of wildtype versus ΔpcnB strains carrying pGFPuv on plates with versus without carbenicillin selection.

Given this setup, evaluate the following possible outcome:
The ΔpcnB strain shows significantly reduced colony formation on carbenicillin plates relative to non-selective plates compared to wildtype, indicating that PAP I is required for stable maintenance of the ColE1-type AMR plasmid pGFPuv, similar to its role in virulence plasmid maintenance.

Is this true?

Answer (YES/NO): YES